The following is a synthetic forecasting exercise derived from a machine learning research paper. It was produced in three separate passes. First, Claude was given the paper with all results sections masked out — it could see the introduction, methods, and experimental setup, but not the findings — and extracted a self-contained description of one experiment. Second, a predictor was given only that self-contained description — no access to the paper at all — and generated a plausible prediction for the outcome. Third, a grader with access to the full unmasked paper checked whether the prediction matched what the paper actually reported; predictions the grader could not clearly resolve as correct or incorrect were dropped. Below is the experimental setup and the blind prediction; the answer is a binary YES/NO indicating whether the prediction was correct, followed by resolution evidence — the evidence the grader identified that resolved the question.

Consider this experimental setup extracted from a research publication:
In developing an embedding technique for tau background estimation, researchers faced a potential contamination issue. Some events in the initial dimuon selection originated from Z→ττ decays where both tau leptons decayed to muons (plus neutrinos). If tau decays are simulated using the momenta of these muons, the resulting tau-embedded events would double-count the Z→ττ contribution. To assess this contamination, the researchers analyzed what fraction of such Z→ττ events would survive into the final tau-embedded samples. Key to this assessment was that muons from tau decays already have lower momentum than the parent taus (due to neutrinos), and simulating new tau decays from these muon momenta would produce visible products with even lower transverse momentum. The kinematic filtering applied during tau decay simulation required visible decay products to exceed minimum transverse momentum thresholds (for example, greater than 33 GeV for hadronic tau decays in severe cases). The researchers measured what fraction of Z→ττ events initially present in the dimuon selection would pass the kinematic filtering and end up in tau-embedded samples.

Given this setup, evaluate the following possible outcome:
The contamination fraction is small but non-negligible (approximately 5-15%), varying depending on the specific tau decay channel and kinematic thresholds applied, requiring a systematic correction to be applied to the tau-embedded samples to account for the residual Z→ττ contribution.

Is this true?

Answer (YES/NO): NO